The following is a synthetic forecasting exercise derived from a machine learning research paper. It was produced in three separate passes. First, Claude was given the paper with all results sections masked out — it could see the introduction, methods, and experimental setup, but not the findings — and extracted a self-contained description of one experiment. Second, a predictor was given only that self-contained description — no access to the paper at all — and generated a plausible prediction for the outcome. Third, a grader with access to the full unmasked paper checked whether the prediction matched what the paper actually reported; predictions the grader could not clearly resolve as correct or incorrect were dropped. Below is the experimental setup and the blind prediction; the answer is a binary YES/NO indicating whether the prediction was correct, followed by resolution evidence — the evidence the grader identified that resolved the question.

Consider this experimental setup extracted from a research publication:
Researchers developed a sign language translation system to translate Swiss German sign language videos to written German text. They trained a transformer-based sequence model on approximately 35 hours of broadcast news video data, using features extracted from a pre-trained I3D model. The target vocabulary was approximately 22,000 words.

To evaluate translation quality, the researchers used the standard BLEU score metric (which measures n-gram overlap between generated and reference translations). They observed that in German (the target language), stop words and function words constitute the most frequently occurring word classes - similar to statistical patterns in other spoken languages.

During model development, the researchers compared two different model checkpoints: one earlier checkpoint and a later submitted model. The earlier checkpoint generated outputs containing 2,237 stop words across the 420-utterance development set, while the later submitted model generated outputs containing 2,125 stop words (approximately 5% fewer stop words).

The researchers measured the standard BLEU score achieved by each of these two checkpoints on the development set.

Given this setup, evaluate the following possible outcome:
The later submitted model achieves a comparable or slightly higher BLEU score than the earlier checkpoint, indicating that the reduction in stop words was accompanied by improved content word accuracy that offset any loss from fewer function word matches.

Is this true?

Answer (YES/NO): NO